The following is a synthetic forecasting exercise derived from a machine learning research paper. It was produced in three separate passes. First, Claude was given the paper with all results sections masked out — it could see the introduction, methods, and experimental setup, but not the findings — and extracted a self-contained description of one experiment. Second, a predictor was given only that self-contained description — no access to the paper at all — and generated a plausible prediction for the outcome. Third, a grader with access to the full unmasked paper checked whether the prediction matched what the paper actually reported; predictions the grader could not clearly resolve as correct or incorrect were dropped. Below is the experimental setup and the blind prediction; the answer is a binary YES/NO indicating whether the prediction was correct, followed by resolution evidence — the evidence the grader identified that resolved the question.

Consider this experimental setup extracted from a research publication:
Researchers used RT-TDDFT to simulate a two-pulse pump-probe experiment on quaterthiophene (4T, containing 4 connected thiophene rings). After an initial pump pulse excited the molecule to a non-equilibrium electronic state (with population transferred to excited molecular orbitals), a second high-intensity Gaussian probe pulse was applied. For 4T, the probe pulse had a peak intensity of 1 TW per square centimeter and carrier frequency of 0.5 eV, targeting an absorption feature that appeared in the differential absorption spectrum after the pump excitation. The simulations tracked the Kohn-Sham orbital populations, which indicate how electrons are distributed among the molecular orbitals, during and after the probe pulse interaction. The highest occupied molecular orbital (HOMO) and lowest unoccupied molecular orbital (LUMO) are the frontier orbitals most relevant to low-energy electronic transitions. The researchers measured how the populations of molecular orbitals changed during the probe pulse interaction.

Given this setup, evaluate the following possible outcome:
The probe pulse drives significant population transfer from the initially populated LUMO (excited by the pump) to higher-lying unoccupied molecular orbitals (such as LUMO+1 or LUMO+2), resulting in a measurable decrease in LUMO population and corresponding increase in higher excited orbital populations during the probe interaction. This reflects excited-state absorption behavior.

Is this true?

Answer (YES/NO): YES